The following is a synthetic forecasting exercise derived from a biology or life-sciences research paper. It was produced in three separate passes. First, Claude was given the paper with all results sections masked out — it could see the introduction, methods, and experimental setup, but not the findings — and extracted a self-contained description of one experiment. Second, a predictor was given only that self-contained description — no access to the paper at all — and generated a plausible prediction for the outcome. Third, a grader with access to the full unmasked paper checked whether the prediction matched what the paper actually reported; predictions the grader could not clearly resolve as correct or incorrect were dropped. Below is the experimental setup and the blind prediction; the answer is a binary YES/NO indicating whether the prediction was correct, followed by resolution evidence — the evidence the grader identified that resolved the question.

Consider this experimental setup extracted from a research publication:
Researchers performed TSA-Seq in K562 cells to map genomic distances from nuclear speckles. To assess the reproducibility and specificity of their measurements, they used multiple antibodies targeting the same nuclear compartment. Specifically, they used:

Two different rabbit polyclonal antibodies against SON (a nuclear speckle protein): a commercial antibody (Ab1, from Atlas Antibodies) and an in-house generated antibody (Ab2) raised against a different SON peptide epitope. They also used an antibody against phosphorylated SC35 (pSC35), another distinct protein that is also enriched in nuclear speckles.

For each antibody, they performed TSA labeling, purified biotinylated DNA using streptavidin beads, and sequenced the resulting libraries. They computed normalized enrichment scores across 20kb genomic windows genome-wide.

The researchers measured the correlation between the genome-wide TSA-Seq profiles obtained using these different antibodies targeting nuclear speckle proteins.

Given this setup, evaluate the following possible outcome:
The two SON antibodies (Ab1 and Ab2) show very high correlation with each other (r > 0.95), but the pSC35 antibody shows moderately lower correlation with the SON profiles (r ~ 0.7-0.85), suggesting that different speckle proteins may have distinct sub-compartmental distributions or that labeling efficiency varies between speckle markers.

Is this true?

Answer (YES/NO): NO